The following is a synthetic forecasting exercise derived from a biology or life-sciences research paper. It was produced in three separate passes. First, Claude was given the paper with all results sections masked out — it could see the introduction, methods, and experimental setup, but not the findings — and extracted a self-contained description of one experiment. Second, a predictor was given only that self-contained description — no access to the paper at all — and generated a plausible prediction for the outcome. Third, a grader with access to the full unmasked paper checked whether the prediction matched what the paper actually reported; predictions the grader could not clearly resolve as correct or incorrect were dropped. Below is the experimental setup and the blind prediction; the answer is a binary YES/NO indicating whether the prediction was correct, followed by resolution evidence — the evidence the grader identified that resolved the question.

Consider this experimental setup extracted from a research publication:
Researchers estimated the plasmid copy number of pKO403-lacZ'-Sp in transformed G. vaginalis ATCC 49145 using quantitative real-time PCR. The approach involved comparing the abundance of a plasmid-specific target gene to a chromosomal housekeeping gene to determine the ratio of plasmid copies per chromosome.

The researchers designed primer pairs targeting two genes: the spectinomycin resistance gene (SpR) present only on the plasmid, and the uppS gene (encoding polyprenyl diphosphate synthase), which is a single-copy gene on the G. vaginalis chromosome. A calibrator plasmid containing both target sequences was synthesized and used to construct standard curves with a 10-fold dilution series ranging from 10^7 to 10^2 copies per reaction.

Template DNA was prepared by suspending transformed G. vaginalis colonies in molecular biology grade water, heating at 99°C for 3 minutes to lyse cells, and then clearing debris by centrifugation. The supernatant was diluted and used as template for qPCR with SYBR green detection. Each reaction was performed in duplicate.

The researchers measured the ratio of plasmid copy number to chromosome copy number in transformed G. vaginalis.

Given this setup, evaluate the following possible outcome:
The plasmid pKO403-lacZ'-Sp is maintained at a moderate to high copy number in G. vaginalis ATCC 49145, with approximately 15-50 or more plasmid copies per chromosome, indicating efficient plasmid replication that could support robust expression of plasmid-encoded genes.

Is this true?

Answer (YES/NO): NO